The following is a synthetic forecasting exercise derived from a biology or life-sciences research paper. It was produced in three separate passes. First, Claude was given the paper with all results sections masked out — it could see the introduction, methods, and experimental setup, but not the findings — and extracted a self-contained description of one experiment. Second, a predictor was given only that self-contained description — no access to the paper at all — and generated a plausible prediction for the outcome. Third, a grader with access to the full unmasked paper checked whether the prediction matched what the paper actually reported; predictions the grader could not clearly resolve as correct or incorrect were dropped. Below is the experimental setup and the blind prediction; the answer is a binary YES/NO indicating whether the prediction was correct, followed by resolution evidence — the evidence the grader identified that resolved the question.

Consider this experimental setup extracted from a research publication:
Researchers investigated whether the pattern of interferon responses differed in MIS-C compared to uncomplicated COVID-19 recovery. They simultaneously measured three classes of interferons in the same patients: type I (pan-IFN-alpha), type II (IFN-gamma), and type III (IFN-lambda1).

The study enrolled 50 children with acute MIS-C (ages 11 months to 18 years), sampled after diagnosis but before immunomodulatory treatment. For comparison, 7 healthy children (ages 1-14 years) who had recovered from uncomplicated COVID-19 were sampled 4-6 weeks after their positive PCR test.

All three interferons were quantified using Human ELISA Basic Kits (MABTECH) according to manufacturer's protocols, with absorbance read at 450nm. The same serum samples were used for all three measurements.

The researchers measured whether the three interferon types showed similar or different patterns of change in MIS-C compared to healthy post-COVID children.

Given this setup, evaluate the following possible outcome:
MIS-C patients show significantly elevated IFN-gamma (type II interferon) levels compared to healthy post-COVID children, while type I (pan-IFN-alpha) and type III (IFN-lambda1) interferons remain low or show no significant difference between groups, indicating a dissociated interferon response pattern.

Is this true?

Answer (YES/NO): YES